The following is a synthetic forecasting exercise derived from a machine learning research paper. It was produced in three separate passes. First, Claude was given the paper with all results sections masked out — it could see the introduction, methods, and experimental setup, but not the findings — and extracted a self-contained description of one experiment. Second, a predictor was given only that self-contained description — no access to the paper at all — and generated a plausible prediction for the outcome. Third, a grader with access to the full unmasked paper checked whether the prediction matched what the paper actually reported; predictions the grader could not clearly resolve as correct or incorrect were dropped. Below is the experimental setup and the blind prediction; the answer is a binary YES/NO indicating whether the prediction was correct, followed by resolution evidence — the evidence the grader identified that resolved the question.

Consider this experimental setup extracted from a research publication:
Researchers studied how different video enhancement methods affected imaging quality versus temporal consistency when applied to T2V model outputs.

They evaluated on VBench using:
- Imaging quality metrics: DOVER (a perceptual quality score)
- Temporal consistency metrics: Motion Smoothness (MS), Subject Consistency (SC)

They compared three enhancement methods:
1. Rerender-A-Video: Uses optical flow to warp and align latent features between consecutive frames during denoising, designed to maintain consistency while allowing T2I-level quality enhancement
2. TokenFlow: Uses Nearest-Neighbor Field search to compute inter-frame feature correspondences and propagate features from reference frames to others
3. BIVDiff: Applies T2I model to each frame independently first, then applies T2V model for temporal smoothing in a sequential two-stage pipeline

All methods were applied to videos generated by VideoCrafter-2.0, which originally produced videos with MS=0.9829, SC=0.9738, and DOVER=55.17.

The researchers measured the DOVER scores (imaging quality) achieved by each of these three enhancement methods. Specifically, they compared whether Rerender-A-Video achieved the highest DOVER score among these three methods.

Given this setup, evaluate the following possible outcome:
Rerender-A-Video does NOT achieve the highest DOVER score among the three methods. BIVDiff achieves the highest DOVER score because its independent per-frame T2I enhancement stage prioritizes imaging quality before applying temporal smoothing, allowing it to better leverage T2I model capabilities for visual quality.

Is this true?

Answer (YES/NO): NO